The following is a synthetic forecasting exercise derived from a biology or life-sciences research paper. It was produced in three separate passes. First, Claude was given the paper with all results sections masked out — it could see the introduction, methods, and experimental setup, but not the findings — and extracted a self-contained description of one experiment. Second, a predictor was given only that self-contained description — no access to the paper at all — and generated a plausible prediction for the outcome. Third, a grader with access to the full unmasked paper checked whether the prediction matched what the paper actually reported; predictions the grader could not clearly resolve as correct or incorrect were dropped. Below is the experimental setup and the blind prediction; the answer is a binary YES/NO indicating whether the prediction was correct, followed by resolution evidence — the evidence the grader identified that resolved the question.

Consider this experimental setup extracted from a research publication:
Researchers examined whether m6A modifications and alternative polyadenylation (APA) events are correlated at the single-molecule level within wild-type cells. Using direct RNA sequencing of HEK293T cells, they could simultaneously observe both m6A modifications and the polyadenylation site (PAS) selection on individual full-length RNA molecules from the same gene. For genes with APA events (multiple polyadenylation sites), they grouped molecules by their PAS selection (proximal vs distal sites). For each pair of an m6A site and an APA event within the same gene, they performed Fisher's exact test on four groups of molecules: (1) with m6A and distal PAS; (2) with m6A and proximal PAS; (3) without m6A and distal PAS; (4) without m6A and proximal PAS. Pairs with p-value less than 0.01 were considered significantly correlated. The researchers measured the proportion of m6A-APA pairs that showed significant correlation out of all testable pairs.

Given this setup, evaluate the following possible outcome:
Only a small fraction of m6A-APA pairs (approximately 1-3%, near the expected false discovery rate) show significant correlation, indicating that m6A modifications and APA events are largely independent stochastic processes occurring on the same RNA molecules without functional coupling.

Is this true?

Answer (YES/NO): NO